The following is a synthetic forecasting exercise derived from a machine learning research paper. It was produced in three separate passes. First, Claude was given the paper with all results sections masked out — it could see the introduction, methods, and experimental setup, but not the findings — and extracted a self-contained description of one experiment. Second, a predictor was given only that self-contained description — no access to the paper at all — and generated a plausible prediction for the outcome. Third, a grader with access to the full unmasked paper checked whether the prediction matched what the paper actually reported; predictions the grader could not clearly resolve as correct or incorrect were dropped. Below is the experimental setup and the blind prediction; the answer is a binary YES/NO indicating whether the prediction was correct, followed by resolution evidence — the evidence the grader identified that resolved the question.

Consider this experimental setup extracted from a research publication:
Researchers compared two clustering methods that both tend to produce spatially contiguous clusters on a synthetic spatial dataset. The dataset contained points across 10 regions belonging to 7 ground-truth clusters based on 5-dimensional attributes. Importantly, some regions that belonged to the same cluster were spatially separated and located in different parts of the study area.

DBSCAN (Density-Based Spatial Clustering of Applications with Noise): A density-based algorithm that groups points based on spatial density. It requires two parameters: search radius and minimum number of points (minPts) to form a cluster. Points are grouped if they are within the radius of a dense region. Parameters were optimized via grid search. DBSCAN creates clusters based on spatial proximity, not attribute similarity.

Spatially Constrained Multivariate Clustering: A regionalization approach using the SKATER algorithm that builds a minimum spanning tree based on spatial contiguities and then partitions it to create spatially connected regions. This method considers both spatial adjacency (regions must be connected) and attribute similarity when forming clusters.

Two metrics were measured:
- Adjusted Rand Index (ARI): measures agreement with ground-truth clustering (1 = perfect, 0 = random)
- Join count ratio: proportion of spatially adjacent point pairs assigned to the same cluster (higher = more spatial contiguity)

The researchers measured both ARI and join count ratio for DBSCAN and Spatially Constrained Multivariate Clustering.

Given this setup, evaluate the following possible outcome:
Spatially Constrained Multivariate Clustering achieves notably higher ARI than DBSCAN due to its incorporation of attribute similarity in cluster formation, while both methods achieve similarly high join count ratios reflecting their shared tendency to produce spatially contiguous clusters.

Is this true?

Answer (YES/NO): YES